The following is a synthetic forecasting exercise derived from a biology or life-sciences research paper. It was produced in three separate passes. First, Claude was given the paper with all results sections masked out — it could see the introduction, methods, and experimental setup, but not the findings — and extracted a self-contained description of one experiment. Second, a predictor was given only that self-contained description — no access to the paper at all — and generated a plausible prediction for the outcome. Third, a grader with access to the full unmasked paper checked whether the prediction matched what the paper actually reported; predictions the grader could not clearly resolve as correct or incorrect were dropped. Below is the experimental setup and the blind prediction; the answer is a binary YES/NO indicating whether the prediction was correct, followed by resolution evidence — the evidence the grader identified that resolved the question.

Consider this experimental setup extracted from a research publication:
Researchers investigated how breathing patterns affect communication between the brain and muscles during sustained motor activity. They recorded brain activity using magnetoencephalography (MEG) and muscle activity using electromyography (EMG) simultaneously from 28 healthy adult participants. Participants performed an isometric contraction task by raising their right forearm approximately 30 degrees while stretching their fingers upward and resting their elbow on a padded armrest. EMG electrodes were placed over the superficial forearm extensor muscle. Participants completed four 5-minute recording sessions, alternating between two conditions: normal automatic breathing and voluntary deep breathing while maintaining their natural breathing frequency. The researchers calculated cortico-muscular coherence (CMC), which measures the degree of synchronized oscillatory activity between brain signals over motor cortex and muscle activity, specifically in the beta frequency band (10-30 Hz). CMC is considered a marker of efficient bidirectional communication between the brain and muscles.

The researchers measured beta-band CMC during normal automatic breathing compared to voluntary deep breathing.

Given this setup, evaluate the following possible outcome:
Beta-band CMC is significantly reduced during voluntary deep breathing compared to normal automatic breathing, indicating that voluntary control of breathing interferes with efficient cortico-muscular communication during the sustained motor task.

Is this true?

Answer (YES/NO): YES